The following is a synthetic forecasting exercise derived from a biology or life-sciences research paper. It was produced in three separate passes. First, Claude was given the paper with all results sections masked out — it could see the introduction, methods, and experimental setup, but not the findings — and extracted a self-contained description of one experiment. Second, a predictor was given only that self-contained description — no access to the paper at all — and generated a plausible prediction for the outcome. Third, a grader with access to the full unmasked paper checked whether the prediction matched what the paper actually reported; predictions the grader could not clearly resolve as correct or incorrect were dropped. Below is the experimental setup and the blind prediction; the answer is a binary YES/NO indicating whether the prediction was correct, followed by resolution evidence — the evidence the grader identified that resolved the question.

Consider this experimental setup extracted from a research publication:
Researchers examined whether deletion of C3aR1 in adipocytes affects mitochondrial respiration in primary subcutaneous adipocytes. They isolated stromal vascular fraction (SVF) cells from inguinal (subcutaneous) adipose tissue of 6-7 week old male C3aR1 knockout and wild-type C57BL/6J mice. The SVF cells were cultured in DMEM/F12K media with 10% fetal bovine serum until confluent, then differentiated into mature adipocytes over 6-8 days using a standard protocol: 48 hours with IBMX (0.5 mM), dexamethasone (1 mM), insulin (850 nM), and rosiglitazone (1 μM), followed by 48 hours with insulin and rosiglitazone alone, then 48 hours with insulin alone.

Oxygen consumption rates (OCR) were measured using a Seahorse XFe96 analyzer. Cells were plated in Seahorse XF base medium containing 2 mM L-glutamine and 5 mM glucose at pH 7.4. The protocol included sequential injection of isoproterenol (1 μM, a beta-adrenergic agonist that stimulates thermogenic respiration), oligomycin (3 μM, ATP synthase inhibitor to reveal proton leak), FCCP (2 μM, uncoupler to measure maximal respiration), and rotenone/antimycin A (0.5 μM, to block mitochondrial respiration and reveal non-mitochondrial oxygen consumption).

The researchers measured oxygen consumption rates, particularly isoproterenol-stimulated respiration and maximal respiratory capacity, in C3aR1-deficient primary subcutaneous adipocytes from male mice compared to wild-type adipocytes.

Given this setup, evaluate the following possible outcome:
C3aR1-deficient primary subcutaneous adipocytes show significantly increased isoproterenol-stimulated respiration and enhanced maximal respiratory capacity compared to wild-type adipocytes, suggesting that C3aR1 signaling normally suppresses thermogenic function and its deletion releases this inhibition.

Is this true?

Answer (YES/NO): YES